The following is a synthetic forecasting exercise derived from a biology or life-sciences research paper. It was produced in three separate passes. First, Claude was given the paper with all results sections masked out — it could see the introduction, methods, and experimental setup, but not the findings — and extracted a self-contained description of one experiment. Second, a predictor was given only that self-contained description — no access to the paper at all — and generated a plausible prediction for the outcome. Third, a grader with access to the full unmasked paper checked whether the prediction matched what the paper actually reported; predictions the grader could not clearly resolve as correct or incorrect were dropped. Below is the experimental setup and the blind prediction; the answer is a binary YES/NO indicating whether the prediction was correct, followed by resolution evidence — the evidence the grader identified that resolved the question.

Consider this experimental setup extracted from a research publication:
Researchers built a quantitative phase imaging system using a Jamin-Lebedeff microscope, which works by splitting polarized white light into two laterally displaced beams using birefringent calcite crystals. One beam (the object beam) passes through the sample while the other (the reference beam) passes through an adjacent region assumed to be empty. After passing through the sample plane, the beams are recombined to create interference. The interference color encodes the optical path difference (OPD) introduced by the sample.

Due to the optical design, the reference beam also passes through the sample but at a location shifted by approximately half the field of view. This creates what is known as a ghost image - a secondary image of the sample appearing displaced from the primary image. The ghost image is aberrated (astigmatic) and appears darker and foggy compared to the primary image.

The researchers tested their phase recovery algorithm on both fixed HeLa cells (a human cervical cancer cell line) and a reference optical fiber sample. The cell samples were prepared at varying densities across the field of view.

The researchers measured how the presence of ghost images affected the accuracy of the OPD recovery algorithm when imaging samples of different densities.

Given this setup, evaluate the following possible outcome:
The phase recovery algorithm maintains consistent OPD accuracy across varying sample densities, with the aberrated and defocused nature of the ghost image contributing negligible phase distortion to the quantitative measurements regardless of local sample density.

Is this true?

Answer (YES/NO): NO